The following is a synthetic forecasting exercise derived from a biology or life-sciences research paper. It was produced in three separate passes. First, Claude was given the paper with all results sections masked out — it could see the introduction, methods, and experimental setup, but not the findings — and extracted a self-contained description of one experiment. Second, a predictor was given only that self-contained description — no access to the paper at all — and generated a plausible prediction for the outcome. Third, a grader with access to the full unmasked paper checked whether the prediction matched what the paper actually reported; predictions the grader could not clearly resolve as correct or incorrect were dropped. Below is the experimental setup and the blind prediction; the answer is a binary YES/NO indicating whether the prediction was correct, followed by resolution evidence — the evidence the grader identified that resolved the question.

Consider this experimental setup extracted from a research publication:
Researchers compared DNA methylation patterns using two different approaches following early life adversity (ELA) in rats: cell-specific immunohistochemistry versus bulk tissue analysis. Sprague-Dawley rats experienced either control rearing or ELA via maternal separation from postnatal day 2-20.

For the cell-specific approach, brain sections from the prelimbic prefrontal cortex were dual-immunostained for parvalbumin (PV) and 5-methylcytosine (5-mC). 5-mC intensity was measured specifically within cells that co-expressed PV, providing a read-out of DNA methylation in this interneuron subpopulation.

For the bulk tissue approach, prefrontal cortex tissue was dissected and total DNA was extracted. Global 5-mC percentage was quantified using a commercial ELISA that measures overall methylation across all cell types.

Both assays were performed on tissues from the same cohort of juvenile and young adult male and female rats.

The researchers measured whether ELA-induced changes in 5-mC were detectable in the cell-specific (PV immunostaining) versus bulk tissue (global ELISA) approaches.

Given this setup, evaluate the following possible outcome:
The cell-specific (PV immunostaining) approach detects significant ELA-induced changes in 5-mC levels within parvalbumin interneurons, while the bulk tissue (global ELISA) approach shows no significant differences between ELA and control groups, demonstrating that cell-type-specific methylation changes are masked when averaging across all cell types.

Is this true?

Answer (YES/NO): YES